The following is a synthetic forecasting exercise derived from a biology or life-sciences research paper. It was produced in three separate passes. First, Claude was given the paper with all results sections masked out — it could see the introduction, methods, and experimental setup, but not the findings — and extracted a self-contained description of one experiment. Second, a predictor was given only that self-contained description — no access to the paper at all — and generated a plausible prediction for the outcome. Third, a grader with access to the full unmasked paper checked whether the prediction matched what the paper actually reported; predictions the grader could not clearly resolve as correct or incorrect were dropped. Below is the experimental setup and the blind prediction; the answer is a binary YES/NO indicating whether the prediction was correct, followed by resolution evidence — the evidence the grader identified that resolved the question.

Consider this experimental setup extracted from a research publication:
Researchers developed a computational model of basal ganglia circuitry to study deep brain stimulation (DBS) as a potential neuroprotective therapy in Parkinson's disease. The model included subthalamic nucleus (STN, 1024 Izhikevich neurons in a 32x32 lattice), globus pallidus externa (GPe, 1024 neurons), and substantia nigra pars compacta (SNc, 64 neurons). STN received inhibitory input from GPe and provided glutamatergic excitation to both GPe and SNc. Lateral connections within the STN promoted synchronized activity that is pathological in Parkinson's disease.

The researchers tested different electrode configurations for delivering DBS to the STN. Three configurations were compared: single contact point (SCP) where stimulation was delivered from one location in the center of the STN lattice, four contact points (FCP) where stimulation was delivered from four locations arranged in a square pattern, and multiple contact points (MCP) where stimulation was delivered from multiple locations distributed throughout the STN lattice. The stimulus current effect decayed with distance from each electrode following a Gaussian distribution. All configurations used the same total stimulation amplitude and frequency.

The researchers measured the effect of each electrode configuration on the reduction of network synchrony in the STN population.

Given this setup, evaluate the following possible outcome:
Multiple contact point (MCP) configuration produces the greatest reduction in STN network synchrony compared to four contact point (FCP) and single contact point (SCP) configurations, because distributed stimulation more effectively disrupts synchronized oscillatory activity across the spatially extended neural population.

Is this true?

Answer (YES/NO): NO